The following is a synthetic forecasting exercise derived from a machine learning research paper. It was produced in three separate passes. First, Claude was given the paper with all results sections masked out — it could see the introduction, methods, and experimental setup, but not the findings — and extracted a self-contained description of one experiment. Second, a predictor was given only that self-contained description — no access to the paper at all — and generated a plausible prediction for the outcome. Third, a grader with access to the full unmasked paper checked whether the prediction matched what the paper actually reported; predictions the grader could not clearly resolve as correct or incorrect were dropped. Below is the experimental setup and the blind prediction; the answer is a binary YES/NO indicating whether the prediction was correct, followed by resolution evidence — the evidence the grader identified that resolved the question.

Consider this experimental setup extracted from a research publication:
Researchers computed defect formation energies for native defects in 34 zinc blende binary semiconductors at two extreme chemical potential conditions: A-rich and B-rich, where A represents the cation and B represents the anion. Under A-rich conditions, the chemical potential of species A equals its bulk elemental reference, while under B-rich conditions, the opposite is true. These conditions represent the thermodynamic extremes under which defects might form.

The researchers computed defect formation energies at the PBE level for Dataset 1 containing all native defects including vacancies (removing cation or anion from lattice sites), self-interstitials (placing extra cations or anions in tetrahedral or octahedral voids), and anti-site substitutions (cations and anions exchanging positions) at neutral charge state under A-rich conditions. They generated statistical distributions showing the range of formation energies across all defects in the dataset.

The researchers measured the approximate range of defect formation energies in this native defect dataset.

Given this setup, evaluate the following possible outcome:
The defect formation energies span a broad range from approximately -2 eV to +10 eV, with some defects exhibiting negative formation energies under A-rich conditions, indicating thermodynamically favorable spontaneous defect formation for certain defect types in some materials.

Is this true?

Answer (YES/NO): NO